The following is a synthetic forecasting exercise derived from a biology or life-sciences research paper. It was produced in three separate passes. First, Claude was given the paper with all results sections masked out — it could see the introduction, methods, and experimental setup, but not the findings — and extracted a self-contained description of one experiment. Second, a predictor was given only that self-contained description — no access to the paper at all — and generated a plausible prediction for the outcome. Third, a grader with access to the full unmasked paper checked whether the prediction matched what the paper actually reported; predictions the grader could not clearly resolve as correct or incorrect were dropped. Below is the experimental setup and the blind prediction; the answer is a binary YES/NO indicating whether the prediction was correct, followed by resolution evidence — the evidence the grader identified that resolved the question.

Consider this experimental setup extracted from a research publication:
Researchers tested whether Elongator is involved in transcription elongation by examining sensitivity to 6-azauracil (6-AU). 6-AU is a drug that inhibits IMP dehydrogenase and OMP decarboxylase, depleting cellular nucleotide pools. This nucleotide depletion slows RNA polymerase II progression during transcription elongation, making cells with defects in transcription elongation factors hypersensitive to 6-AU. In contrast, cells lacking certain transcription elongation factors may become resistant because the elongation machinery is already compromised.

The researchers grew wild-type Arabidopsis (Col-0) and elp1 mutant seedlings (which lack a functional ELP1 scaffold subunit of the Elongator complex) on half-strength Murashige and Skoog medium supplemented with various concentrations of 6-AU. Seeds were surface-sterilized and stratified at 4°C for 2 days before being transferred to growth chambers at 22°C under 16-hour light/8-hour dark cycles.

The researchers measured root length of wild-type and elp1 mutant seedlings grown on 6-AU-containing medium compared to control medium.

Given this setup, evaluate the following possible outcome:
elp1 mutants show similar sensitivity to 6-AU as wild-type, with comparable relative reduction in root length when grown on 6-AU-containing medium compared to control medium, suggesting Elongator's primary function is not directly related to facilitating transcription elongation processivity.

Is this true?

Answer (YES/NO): NO